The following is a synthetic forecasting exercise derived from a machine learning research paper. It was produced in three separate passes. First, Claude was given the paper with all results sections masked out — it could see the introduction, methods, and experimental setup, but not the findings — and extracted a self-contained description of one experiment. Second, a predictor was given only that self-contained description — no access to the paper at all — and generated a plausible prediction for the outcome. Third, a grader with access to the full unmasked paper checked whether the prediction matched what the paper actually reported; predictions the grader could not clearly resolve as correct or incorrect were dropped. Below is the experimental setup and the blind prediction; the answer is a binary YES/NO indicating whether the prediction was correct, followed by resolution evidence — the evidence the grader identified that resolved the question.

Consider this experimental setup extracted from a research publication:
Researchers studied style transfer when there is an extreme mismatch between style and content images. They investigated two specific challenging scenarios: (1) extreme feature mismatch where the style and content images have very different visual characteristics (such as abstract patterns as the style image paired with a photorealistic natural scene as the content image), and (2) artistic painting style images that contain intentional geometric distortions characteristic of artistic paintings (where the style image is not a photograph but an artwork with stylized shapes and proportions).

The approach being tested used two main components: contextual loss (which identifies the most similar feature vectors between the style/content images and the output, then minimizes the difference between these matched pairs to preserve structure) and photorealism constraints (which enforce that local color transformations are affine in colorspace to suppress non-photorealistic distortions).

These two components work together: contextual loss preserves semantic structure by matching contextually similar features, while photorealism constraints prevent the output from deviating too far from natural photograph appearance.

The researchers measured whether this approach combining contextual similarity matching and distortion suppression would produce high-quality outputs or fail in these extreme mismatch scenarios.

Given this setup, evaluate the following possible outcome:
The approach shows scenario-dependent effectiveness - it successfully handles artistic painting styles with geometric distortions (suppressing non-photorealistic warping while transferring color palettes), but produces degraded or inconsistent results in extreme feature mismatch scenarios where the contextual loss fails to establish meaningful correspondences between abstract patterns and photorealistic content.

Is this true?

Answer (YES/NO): NO